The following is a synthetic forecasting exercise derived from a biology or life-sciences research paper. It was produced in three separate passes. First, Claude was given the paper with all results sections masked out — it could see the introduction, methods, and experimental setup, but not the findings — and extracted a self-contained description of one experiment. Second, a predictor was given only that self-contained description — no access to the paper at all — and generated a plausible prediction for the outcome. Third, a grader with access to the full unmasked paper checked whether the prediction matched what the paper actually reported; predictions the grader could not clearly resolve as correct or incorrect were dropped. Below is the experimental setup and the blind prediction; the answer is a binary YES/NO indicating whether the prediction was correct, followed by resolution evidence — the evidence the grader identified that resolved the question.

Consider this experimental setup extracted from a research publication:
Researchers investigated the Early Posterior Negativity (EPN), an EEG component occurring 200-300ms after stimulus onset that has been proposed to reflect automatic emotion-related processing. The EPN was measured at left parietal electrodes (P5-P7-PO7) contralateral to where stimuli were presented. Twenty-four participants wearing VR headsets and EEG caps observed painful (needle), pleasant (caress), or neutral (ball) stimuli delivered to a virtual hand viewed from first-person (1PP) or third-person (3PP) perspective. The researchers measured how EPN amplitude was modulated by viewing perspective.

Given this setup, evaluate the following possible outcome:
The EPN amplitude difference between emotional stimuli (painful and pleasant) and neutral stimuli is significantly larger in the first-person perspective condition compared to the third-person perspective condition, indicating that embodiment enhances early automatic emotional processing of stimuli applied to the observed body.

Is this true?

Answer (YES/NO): NO